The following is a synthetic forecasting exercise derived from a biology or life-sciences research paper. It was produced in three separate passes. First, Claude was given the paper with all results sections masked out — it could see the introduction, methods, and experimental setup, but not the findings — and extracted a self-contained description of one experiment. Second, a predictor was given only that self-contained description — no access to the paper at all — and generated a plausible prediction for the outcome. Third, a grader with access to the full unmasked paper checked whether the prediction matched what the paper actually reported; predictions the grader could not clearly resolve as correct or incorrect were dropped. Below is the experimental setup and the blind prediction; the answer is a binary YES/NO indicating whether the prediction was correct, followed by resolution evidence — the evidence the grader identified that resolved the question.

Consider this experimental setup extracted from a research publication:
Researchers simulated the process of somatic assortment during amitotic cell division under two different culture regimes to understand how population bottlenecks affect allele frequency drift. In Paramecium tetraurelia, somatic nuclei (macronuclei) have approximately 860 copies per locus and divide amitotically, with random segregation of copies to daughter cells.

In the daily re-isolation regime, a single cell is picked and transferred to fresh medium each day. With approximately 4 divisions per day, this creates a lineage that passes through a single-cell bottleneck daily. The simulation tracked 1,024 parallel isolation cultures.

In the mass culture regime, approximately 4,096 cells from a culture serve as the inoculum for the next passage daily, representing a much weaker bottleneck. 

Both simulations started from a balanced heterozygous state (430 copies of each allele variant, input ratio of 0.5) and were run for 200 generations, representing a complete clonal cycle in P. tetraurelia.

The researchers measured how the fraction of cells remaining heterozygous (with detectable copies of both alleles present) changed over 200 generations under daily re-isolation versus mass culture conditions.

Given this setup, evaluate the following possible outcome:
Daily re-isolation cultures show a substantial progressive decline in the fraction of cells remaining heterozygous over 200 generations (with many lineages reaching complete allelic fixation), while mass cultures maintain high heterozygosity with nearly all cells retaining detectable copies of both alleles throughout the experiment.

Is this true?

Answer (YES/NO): NO